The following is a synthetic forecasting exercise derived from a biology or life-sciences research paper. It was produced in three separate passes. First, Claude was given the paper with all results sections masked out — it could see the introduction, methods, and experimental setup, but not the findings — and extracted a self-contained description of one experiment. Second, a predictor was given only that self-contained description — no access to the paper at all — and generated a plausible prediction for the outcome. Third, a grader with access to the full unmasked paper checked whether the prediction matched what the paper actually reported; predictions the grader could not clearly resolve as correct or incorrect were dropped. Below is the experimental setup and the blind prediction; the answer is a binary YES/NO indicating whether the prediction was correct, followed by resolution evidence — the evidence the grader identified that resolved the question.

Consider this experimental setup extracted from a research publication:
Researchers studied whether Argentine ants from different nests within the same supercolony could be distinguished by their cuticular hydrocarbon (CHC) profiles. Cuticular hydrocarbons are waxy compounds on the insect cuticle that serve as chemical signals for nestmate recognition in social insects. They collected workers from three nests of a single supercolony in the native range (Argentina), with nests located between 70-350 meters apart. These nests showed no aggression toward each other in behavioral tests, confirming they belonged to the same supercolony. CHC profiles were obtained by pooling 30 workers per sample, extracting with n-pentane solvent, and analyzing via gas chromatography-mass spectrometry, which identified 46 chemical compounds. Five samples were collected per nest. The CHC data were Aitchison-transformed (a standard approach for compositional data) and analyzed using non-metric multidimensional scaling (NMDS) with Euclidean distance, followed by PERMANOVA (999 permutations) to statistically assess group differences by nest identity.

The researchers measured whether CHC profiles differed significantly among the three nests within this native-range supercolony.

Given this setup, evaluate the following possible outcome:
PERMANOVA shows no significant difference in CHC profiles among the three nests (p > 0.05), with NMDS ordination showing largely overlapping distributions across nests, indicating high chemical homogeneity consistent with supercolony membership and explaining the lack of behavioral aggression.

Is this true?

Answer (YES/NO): NO